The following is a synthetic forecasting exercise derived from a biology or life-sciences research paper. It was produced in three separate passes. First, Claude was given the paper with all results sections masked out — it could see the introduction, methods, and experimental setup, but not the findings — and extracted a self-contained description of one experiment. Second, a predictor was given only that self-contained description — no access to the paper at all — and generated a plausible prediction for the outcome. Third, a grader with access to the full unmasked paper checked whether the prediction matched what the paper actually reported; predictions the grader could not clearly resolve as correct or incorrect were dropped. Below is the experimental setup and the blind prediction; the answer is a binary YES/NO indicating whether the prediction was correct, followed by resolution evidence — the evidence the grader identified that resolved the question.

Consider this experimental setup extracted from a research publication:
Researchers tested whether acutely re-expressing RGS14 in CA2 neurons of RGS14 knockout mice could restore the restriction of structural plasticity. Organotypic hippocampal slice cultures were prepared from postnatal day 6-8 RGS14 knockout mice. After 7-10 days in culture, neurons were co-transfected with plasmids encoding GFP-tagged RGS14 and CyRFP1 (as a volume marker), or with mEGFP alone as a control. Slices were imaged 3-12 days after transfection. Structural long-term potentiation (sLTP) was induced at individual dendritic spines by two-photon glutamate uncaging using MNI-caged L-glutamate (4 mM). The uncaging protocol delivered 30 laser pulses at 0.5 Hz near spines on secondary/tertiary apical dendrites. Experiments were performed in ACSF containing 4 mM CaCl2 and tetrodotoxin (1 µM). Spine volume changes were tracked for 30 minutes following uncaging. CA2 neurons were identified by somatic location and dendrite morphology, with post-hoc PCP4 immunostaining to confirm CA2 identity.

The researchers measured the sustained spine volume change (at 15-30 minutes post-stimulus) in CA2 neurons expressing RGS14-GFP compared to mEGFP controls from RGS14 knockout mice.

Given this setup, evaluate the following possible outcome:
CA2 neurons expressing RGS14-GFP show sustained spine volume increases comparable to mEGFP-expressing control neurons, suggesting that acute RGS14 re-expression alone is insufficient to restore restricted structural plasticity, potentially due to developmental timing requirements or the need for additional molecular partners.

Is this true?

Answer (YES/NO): NO